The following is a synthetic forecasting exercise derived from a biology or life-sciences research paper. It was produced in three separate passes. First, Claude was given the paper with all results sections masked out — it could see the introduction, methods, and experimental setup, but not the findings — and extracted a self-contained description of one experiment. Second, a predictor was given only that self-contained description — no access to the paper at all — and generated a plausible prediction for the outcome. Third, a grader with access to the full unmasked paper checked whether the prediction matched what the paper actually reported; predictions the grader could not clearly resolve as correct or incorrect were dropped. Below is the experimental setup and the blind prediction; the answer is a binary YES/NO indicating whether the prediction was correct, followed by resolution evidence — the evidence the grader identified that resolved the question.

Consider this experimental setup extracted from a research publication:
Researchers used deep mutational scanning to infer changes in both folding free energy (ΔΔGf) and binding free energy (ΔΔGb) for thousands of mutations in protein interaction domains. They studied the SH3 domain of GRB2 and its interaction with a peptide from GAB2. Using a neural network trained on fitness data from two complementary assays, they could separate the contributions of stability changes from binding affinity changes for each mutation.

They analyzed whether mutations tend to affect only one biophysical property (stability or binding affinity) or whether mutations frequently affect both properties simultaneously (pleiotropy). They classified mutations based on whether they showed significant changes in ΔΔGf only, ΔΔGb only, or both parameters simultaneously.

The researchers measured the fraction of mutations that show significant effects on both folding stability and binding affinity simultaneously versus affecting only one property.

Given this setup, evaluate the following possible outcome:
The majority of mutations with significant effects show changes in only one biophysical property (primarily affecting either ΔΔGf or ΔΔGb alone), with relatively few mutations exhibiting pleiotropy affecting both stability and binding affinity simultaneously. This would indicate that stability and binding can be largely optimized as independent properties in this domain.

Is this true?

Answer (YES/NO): NO